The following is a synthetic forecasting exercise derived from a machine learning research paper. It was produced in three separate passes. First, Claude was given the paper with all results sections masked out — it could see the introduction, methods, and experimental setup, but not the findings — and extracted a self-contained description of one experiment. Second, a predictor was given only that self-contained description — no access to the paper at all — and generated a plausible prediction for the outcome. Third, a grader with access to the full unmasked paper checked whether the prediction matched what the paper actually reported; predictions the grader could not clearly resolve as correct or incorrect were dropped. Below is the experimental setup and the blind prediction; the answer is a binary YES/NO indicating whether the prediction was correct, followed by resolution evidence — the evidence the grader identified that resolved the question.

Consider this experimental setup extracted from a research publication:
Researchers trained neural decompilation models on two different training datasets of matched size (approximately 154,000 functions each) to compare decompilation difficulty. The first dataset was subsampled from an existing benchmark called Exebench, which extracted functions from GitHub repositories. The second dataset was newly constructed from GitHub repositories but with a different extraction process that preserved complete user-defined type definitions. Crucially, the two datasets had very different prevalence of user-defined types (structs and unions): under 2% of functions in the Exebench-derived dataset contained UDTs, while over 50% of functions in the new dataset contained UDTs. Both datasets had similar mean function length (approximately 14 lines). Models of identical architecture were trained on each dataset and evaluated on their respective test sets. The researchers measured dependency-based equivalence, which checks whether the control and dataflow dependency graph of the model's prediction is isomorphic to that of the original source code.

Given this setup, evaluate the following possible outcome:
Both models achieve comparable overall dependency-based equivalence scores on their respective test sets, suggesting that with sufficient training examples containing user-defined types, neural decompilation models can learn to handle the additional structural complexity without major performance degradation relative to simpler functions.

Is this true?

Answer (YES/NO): NO